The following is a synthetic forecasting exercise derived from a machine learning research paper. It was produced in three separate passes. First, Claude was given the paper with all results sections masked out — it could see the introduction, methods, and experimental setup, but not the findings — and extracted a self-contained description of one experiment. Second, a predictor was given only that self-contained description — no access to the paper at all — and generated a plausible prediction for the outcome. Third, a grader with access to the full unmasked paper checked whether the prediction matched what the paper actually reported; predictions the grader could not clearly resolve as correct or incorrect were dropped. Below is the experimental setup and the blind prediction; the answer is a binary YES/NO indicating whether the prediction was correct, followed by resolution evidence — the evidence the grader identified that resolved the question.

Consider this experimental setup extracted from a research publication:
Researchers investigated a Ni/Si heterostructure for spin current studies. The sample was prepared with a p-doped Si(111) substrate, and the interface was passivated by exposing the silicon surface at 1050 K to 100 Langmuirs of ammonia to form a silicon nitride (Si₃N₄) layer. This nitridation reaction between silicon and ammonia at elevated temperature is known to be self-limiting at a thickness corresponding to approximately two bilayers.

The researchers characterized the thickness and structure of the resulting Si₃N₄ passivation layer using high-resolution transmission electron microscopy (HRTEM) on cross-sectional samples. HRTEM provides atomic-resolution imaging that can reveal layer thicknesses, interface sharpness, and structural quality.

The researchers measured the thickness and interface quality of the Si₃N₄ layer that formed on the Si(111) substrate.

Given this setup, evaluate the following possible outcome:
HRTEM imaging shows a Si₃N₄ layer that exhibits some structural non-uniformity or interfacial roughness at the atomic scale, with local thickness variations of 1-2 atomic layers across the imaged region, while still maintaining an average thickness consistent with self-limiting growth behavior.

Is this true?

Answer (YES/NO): NO